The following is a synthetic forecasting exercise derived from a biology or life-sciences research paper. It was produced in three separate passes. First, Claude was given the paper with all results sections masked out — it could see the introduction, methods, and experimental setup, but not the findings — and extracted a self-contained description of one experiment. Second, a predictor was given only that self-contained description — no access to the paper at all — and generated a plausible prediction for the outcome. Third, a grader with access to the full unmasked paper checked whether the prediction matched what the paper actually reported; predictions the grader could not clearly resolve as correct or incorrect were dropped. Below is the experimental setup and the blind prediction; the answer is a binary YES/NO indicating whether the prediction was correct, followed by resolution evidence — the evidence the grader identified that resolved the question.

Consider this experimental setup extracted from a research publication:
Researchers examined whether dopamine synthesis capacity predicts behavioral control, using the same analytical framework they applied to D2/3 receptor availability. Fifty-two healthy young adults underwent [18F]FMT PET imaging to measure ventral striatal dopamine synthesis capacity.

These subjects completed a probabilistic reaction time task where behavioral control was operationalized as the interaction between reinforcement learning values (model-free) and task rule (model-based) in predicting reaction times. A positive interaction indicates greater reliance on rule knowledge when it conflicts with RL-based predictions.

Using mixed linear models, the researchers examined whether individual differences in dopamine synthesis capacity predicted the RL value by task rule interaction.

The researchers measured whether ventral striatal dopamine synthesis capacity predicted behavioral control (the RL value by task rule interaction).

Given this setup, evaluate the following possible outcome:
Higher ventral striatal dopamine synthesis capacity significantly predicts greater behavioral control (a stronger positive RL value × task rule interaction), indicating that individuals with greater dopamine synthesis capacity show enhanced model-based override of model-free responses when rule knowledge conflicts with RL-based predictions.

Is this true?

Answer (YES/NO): NO